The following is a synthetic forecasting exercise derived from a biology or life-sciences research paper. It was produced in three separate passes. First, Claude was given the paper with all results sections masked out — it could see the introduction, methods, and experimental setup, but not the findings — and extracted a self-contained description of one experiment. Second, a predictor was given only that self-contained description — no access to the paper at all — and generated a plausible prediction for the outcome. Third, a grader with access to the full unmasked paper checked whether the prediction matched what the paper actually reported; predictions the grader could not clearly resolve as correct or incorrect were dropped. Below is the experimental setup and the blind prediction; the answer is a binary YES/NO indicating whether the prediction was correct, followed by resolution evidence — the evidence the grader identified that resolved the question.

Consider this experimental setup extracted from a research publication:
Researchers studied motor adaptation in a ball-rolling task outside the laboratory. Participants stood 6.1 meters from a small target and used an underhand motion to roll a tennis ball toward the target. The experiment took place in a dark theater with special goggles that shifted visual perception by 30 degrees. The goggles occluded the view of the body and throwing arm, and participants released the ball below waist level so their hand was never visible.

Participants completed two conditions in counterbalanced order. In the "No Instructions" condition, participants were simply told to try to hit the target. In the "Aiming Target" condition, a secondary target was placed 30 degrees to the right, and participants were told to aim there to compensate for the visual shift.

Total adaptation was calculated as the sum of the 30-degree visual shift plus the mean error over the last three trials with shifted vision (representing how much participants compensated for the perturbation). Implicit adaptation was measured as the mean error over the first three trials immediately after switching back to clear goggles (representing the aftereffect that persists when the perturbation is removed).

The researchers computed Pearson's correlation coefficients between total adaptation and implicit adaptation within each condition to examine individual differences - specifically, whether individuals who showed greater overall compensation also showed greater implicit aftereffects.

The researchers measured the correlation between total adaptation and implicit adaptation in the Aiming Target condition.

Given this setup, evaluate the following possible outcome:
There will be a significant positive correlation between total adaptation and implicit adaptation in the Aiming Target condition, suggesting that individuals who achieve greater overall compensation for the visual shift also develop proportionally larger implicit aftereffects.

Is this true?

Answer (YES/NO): NO